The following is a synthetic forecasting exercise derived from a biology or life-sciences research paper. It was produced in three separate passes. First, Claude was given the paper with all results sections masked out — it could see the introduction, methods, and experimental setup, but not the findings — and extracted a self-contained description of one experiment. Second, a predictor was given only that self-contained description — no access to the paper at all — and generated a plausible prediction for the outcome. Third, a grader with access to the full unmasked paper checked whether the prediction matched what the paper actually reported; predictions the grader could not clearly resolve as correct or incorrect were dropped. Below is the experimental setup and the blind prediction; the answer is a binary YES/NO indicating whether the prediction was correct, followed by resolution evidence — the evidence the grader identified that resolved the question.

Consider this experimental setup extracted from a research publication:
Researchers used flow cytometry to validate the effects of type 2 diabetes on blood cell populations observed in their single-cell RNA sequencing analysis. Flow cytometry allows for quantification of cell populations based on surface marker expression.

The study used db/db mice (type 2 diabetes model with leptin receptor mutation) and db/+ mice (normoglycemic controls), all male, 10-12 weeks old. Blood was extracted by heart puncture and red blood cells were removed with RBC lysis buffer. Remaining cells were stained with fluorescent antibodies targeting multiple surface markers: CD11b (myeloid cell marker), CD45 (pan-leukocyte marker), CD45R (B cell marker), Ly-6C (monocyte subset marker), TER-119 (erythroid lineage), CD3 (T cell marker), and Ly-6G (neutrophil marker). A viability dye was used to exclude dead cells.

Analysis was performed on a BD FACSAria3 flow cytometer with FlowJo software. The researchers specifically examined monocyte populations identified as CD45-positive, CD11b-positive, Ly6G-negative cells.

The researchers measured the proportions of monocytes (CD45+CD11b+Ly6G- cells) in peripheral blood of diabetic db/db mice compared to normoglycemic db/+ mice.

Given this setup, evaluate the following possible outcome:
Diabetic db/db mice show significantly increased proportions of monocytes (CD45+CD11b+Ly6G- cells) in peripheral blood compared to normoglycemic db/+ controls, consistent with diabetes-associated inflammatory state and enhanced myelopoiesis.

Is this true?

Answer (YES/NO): YES